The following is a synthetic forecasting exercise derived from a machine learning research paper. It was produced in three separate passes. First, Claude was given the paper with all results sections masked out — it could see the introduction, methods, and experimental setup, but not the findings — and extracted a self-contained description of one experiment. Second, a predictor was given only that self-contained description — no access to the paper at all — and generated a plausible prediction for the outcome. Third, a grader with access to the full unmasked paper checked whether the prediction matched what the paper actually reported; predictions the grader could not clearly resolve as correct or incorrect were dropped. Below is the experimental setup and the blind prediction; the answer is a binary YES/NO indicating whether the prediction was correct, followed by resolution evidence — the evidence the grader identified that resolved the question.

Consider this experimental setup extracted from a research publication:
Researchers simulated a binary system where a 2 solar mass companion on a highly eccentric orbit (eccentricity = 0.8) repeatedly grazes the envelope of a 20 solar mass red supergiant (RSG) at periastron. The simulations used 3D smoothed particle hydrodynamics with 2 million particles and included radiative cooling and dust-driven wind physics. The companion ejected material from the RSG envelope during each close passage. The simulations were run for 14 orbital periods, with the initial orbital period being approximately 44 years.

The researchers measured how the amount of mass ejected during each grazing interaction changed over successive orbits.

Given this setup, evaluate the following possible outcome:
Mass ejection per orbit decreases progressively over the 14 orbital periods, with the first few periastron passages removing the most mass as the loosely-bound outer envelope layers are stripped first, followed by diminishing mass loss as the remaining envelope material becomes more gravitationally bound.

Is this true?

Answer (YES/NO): NO